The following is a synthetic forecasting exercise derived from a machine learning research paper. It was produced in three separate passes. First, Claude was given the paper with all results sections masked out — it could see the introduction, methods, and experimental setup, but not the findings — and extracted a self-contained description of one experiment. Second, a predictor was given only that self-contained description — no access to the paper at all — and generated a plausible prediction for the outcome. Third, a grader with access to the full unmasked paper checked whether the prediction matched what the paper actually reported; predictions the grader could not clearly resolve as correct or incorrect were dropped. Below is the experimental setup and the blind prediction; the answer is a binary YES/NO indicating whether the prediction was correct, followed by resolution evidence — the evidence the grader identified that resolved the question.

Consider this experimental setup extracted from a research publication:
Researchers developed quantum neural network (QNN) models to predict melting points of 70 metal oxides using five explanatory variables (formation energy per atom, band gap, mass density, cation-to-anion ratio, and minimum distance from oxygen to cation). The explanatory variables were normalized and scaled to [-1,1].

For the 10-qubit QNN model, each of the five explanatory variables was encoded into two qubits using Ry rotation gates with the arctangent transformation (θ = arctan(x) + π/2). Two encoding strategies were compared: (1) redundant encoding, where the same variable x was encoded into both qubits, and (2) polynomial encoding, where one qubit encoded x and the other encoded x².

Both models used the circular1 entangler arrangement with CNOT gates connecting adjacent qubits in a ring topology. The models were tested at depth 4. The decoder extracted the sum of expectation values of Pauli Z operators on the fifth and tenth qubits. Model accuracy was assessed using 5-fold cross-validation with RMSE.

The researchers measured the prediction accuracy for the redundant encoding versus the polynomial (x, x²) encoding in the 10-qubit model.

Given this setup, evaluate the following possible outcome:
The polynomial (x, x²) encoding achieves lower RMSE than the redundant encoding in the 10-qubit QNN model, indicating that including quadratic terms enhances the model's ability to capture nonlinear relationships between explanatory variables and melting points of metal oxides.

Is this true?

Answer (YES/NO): YES